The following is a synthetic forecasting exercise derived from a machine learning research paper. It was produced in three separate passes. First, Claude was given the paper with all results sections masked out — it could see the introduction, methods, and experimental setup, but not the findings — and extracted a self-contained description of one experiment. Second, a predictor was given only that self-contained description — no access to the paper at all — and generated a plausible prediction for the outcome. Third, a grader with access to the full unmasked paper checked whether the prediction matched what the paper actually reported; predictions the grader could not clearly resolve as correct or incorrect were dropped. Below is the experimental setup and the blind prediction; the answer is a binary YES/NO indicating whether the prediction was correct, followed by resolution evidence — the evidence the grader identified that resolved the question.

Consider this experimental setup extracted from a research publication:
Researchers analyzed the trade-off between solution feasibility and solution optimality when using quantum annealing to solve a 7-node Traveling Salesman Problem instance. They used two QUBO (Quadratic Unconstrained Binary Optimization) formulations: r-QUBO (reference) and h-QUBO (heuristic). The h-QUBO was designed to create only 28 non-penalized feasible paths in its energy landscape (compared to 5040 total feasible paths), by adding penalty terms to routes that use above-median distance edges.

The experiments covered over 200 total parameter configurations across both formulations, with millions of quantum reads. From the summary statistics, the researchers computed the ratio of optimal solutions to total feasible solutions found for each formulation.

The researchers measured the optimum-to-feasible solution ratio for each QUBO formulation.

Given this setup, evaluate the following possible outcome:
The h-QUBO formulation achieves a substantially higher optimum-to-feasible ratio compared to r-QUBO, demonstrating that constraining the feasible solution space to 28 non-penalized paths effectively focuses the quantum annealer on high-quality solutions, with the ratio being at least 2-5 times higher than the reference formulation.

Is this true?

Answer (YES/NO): YES